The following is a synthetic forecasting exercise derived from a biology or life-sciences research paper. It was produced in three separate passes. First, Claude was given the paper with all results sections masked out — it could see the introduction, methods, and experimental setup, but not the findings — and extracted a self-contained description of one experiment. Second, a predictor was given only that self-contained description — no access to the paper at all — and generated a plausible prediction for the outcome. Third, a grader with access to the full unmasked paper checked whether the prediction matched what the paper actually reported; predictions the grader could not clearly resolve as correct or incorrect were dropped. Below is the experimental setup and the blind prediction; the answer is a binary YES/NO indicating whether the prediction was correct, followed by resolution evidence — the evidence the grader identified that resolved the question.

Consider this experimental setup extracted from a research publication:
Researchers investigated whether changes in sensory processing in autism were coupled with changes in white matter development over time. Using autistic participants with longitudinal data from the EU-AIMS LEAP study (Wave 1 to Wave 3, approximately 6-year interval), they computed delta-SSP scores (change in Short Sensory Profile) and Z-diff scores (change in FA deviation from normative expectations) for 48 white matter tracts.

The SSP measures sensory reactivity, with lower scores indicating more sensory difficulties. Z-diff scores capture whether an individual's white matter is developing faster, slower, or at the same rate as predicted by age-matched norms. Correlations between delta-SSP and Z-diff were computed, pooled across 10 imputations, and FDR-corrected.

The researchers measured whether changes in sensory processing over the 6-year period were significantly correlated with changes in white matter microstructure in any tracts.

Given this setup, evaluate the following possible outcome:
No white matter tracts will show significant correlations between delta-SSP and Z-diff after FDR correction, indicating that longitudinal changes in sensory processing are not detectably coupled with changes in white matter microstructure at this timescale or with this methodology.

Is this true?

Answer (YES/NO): YES